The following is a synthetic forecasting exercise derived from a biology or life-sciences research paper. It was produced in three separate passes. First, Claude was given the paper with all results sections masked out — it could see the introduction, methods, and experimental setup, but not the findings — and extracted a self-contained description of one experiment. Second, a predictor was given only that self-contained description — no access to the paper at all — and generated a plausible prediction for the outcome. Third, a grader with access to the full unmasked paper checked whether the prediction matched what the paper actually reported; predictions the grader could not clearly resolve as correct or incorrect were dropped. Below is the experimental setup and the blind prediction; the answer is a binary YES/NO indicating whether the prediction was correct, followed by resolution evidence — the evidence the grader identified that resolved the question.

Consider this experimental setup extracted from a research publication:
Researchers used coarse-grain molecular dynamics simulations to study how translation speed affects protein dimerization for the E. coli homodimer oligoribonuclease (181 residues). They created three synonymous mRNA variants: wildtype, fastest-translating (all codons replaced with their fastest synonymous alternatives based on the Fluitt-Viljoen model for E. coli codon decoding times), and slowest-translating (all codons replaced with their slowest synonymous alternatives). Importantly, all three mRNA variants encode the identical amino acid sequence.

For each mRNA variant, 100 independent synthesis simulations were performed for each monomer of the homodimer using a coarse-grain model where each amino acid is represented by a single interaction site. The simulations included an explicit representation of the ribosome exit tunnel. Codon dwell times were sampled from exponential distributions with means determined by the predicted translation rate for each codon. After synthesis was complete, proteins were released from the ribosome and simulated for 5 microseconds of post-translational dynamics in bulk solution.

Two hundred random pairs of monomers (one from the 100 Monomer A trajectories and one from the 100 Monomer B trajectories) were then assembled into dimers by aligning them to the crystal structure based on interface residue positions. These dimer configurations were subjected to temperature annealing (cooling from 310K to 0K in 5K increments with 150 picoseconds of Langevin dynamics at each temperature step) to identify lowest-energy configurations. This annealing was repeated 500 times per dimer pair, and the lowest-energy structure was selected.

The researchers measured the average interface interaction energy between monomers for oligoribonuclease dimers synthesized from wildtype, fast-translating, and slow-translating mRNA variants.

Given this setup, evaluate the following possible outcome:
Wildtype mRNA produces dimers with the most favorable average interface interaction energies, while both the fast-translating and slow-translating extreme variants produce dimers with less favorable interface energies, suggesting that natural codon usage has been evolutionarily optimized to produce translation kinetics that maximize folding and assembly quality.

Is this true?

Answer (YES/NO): NO